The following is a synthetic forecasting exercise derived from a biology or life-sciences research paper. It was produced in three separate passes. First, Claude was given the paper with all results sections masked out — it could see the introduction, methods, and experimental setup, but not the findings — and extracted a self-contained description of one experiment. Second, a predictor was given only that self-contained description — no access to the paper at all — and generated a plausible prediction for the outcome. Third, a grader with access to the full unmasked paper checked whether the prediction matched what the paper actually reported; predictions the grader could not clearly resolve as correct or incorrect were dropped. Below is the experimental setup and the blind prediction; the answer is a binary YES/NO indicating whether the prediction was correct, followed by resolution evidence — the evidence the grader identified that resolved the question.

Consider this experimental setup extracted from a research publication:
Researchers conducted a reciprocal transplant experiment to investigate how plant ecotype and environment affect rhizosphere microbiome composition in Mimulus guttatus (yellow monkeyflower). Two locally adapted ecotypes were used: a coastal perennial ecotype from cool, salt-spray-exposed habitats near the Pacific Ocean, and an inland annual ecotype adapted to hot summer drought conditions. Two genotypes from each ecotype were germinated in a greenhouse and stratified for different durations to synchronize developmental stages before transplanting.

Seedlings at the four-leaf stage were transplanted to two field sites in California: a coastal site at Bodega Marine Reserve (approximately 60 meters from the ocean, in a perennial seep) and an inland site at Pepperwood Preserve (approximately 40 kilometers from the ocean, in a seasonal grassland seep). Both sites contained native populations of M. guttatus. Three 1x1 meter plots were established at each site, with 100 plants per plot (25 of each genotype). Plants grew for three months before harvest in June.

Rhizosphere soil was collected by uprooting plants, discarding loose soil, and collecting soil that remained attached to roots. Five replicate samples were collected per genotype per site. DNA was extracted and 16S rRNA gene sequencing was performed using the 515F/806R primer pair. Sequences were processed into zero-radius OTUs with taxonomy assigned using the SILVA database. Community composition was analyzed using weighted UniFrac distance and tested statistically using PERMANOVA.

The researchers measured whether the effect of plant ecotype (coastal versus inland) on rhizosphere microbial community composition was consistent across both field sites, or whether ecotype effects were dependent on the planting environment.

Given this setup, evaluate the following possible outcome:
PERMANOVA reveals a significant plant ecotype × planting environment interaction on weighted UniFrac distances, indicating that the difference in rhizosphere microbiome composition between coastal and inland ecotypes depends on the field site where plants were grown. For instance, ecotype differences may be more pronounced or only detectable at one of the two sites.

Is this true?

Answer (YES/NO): YES